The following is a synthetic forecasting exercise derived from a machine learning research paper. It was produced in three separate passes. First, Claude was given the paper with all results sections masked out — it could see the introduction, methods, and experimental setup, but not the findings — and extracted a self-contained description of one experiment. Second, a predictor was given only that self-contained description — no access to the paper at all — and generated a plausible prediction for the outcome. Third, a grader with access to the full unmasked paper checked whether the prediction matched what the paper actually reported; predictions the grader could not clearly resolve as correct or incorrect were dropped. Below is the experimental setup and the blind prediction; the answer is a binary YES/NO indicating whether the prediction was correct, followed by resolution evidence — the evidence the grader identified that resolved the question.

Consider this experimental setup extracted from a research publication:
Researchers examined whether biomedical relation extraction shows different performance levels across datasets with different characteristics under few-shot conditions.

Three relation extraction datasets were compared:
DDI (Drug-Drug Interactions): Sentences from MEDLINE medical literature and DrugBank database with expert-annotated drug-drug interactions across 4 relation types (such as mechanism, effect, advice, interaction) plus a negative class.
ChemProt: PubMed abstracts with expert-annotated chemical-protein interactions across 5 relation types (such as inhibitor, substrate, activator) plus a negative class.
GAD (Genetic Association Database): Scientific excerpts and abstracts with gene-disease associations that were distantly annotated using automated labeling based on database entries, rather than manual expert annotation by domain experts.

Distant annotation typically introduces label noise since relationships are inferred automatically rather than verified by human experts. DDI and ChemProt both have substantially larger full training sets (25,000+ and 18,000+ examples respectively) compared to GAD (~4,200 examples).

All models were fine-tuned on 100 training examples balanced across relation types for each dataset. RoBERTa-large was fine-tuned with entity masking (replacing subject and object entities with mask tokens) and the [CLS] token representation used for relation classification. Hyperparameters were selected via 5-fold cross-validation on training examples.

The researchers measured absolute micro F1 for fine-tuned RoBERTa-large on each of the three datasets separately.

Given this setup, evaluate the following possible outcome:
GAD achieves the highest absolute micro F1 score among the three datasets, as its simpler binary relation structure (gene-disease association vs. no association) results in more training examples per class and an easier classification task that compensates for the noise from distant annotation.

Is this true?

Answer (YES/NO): YES